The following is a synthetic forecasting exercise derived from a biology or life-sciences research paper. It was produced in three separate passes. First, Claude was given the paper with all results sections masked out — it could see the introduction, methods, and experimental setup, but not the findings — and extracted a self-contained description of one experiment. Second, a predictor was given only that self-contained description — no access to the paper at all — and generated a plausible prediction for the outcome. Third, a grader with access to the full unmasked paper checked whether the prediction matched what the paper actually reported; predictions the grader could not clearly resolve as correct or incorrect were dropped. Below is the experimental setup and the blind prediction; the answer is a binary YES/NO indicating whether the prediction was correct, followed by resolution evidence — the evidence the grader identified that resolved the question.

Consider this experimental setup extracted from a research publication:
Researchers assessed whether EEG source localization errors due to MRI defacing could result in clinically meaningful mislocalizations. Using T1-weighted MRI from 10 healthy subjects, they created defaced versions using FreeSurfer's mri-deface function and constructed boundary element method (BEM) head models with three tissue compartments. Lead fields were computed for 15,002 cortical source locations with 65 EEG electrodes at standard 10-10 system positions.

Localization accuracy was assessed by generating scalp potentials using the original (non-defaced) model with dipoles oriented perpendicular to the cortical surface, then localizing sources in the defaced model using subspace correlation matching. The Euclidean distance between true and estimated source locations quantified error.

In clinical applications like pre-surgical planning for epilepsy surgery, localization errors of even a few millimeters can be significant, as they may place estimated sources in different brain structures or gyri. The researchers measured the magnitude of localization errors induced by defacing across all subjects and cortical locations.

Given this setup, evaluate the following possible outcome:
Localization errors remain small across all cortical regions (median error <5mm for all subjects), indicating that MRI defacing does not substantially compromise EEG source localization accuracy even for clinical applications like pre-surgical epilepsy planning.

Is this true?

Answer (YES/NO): NO